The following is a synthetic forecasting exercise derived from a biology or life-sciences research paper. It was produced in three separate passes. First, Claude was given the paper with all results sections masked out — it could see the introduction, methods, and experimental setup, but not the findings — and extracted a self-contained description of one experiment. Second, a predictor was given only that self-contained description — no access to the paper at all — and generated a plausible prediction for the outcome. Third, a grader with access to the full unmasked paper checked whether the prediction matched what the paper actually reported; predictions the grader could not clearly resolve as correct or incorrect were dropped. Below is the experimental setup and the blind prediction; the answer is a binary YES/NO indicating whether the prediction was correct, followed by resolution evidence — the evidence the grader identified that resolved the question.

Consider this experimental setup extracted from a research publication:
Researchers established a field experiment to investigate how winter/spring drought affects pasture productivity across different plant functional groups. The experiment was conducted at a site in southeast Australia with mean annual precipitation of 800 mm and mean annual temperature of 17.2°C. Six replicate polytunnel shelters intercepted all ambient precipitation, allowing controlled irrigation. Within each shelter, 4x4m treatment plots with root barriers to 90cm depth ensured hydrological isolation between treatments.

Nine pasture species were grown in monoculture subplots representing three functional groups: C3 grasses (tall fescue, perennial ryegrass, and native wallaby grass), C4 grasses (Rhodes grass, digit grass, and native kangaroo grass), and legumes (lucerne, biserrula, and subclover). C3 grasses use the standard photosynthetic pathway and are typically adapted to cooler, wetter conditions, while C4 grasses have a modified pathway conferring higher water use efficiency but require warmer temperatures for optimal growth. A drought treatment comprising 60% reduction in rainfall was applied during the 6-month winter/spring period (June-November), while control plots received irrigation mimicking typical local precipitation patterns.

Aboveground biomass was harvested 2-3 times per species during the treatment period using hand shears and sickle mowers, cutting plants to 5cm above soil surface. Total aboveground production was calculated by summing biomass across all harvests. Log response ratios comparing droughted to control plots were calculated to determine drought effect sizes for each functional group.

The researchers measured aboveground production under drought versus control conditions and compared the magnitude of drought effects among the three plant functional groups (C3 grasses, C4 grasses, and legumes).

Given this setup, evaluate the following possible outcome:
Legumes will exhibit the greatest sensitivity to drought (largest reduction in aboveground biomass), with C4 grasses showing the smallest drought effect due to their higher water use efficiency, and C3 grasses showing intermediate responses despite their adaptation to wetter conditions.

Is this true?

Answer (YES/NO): NO